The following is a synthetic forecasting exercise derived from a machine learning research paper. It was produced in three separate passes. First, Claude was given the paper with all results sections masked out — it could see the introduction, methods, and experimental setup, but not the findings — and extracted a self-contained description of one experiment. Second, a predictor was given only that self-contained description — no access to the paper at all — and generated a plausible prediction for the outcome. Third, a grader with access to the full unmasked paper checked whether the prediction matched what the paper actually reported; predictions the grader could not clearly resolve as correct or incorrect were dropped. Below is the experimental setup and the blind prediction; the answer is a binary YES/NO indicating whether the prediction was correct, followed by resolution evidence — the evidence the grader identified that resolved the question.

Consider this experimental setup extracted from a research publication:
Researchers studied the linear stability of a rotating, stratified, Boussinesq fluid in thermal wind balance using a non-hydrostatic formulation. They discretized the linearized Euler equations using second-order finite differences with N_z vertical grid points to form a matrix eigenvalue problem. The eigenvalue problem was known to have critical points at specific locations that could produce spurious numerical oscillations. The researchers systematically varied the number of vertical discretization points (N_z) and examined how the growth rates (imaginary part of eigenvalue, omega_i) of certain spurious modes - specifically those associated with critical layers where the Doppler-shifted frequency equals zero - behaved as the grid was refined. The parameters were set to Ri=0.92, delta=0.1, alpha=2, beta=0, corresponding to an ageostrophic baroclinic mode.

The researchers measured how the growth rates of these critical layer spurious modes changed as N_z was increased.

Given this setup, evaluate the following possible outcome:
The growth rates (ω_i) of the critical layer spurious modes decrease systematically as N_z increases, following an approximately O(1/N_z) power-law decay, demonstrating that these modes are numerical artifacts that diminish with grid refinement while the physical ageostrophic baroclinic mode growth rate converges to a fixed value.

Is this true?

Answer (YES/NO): YES